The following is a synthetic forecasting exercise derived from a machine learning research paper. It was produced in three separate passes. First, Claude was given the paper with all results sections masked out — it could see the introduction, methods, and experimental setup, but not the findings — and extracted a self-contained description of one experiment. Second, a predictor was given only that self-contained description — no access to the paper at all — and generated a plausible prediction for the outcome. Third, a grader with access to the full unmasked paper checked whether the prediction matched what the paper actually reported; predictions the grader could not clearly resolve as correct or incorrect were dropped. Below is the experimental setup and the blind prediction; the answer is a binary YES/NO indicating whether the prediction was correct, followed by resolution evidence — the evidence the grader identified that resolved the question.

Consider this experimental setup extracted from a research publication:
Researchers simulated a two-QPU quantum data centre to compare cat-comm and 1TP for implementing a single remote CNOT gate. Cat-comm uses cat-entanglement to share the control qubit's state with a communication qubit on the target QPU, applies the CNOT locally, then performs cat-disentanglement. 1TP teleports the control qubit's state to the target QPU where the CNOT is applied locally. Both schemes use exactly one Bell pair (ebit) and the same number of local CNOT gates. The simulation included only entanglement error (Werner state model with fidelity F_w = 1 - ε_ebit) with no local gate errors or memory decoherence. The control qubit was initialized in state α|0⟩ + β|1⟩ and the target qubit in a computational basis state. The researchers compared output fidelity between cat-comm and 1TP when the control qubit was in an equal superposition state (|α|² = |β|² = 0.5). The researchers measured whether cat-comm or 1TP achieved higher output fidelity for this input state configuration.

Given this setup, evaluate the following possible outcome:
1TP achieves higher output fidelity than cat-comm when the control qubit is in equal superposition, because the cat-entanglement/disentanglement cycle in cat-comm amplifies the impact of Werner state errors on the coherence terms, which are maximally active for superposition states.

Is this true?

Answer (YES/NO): YES